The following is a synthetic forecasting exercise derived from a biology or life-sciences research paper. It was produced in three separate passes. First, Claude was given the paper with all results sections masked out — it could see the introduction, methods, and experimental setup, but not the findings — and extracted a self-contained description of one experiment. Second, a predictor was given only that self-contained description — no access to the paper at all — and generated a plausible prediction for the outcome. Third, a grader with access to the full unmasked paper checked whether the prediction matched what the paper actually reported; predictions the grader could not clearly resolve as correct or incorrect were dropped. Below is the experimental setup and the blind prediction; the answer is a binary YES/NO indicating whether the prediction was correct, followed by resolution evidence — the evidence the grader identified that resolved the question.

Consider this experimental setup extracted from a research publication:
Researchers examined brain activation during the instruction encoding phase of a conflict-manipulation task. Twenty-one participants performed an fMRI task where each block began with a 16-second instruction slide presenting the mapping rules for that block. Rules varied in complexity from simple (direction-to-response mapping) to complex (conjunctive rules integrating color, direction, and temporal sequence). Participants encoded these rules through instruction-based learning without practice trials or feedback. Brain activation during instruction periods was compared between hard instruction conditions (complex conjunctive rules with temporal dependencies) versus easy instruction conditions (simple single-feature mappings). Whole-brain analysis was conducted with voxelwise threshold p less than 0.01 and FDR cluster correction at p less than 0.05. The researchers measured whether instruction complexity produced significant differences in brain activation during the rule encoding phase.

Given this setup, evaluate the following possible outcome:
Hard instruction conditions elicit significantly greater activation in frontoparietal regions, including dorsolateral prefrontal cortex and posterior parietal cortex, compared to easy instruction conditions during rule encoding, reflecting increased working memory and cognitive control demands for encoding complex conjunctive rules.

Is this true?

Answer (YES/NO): YES